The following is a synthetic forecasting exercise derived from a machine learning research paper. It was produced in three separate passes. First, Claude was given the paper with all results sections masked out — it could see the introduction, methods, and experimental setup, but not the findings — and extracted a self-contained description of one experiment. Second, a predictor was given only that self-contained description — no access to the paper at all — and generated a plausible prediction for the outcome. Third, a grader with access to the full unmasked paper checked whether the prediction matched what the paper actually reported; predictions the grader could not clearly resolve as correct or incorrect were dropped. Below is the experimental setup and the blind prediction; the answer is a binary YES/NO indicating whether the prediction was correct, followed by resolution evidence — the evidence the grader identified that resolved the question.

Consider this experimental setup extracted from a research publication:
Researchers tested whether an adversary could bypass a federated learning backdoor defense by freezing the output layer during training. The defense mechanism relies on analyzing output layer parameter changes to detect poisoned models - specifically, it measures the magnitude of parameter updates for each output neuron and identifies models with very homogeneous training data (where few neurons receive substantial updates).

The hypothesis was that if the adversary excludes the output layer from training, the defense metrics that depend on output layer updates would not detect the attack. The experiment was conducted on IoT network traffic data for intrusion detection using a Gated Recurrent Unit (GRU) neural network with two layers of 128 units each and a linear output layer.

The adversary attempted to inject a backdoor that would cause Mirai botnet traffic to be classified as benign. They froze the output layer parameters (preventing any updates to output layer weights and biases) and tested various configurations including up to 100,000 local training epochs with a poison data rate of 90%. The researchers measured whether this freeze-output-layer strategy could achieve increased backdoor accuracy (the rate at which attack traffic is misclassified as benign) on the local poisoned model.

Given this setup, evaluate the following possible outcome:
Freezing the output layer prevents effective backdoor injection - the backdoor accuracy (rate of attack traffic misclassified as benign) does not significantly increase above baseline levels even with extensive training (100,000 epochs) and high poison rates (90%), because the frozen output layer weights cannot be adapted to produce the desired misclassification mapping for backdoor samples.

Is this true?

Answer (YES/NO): YES